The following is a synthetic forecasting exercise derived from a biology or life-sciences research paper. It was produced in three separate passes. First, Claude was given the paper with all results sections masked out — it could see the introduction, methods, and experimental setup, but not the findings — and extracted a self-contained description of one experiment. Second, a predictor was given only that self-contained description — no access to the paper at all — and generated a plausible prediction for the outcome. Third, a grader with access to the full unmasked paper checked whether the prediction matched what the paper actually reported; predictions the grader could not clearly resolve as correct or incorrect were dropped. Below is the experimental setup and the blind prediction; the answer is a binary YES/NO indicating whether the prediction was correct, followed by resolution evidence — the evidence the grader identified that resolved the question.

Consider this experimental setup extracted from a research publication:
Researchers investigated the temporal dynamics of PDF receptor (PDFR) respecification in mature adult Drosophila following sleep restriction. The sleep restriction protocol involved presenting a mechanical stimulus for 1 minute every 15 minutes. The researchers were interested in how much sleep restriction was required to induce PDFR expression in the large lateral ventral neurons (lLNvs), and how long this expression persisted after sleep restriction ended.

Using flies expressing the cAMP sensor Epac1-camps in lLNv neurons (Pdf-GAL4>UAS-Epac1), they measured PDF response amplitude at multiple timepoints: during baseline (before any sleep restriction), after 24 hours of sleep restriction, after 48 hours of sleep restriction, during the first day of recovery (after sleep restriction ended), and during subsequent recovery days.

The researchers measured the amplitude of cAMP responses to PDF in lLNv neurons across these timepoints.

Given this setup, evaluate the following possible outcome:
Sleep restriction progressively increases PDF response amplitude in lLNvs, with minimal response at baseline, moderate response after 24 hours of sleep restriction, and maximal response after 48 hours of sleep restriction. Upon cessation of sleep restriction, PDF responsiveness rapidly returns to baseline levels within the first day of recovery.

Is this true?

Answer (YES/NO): NO